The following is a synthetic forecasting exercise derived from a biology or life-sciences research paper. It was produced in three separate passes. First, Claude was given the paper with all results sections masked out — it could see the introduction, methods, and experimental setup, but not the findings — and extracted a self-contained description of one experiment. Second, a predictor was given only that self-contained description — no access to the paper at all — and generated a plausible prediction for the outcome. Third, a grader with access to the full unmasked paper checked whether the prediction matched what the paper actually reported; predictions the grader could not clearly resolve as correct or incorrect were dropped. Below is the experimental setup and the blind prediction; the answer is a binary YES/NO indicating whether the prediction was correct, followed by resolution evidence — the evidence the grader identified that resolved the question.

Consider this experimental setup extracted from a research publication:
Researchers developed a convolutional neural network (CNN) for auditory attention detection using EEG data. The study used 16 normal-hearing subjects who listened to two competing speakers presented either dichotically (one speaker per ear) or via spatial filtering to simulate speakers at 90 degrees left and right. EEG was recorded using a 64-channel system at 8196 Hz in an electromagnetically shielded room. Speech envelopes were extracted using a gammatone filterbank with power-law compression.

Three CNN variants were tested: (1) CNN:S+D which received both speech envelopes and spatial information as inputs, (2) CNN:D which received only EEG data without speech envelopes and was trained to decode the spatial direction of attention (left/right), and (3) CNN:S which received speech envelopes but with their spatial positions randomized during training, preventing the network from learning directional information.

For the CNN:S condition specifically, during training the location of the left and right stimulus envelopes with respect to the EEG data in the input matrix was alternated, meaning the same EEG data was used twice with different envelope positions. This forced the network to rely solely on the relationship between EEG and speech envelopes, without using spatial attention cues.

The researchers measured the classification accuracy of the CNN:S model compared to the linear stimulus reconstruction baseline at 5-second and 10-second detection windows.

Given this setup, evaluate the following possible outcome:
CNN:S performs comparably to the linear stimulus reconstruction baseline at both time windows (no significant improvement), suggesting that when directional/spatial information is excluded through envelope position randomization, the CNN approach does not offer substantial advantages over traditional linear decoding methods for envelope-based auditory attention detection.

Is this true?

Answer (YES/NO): NO